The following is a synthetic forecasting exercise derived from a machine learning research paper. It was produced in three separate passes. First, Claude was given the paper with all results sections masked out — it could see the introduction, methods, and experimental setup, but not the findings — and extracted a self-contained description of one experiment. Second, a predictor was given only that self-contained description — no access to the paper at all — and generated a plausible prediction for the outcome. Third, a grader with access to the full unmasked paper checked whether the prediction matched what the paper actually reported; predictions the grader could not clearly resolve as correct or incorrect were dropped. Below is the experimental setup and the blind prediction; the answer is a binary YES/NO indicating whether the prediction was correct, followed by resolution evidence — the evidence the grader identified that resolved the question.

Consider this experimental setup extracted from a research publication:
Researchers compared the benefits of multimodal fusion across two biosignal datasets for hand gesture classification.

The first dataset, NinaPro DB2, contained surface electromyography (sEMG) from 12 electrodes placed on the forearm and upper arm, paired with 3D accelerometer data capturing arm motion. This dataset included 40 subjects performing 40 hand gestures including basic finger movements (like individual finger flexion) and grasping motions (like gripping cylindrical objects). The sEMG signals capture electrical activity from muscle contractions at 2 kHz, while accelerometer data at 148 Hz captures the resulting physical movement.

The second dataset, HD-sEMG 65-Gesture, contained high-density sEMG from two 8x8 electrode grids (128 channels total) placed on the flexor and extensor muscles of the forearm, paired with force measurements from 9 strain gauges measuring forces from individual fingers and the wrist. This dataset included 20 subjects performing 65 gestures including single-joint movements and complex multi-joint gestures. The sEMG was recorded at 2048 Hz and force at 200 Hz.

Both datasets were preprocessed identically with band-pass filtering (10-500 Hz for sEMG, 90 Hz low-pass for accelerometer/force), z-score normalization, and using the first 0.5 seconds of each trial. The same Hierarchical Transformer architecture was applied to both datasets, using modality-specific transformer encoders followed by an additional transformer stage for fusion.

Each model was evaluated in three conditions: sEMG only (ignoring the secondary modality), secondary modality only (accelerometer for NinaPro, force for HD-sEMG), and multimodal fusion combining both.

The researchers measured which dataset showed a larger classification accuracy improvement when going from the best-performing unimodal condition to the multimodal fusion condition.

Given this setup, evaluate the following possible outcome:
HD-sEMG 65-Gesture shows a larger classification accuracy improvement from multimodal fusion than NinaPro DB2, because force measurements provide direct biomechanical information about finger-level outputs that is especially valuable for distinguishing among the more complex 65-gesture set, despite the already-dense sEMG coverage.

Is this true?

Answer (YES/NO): NO